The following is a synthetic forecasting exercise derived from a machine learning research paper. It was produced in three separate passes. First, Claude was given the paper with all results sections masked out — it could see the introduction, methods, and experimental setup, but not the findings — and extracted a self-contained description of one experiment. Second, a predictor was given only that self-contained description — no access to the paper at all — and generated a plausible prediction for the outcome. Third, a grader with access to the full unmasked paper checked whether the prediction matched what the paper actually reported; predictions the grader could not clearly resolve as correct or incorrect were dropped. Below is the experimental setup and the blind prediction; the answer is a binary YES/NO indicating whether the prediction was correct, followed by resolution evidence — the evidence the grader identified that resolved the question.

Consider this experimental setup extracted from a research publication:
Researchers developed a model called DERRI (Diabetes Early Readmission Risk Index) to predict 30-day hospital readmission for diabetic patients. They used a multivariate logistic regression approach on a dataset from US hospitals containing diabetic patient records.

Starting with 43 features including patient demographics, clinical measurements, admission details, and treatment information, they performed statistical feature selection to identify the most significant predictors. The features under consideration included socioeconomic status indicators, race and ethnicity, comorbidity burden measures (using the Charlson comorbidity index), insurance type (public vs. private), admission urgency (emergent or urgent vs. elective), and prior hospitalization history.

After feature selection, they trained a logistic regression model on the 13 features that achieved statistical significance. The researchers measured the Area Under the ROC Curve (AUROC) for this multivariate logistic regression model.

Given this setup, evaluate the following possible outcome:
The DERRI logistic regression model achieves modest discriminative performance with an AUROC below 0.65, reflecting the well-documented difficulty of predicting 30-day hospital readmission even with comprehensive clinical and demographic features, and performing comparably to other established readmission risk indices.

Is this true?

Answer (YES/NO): NO